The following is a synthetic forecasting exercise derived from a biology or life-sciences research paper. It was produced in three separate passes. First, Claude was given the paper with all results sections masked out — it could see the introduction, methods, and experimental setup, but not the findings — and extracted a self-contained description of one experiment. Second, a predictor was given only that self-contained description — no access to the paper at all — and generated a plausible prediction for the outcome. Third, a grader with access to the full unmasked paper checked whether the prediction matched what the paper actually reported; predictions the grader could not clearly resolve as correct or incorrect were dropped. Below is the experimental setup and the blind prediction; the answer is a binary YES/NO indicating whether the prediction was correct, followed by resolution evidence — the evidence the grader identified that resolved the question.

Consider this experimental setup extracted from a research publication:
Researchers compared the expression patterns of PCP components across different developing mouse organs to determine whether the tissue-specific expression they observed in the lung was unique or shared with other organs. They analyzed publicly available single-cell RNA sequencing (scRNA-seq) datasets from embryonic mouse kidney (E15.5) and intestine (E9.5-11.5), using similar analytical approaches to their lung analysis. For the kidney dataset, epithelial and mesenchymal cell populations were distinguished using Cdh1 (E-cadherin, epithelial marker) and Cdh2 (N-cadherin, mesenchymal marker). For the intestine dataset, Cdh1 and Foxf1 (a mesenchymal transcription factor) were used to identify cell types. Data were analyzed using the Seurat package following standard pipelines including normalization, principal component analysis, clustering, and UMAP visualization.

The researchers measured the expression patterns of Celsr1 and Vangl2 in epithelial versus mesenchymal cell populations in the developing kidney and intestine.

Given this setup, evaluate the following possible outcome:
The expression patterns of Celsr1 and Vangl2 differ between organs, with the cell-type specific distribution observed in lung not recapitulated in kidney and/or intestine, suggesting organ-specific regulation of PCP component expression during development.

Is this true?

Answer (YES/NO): NO